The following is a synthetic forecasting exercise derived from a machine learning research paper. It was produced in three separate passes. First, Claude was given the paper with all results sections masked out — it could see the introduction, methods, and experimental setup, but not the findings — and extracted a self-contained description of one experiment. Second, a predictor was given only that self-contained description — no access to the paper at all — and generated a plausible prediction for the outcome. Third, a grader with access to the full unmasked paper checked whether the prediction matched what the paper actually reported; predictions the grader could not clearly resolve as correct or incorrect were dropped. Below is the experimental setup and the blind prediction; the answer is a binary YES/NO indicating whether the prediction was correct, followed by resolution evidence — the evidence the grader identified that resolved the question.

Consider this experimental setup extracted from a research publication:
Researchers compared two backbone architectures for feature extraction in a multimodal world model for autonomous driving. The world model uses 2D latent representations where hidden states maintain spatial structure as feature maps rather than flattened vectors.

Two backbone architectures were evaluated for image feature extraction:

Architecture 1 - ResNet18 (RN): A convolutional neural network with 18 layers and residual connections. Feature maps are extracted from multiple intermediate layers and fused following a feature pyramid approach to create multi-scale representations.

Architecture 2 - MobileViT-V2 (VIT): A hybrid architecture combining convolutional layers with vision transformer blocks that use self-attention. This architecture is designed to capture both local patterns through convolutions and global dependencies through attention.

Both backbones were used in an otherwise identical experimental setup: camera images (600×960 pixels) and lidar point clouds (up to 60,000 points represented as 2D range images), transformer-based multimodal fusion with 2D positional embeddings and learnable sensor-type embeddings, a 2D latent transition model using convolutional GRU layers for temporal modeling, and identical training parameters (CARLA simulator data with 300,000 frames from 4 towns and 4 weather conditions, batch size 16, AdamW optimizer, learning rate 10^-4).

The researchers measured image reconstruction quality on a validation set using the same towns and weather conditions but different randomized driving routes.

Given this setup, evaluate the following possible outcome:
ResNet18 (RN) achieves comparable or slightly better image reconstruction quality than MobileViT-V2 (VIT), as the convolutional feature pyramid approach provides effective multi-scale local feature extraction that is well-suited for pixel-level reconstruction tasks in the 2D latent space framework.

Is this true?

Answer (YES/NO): NO